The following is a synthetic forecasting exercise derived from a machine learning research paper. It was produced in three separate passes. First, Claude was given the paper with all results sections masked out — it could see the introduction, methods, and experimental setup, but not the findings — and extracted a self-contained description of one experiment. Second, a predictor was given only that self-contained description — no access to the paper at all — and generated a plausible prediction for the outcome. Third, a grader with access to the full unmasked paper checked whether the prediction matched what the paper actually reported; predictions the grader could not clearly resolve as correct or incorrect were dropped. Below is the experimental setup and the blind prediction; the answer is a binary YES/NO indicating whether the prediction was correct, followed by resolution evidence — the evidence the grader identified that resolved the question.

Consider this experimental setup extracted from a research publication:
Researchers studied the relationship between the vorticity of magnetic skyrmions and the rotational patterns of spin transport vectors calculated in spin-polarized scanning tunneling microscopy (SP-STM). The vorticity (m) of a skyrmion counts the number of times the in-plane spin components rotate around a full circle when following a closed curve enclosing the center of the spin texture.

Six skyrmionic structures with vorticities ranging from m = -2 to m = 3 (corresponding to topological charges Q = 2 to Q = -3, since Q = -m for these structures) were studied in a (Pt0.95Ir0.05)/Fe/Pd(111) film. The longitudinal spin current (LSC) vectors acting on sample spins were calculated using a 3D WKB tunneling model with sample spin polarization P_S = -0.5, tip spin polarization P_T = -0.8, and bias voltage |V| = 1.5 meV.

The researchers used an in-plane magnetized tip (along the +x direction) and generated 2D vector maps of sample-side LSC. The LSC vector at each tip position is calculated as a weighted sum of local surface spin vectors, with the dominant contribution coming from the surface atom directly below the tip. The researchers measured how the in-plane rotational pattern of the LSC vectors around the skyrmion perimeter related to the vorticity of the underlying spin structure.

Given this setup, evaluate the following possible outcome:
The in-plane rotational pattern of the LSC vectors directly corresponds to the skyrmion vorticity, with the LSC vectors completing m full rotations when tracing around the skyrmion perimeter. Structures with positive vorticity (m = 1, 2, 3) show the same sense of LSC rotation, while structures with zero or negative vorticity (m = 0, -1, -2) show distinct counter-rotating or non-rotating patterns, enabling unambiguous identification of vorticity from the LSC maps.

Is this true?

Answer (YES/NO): NO